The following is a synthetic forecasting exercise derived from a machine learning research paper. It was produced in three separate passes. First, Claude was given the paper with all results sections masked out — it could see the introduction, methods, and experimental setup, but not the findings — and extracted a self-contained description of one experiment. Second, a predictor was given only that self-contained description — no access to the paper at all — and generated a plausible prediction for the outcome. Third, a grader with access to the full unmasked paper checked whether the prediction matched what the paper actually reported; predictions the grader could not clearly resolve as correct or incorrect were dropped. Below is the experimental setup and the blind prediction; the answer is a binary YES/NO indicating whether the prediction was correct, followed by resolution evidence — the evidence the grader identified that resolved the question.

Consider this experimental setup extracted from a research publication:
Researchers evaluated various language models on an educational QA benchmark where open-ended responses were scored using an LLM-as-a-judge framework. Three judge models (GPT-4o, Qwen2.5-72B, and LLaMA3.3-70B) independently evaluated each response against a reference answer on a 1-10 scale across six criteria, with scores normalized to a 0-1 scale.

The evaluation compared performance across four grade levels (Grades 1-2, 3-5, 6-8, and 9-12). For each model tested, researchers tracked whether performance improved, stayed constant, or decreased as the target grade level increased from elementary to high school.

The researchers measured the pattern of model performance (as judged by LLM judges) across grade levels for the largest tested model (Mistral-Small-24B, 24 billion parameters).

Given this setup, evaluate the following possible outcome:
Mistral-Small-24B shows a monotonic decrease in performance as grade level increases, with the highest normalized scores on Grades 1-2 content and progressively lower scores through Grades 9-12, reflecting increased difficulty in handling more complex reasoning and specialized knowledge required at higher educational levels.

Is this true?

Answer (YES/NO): NO